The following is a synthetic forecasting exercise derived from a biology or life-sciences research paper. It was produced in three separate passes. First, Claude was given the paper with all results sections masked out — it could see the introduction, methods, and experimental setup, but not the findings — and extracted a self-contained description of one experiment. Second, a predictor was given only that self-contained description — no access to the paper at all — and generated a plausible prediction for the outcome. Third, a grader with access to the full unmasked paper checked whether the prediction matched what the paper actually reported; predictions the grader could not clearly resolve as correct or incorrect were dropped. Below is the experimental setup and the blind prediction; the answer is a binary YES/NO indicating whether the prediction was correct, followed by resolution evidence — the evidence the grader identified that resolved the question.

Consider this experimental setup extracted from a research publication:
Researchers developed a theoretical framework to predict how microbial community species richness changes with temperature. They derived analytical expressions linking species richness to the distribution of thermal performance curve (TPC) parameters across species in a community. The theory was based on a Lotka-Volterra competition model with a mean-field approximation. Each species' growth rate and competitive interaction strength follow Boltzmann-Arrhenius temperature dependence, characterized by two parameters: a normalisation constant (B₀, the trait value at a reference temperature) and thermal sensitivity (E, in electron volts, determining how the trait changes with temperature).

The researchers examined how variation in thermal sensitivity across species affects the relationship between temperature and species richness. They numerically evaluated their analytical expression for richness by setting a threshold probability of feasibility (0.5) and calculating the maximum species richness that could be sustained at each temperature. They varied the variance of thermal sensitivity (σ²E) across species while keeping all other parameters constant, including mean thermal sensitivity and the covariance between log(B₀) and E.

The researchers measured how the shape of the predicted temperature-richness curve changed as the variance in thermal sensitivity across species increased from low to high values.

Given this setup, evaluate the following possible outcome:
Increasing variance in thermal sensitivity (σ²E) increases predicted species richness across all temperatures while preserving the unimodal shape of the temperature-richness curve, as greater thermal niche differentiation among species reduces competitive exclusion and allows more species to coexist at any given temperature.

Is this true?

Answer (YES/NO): NO